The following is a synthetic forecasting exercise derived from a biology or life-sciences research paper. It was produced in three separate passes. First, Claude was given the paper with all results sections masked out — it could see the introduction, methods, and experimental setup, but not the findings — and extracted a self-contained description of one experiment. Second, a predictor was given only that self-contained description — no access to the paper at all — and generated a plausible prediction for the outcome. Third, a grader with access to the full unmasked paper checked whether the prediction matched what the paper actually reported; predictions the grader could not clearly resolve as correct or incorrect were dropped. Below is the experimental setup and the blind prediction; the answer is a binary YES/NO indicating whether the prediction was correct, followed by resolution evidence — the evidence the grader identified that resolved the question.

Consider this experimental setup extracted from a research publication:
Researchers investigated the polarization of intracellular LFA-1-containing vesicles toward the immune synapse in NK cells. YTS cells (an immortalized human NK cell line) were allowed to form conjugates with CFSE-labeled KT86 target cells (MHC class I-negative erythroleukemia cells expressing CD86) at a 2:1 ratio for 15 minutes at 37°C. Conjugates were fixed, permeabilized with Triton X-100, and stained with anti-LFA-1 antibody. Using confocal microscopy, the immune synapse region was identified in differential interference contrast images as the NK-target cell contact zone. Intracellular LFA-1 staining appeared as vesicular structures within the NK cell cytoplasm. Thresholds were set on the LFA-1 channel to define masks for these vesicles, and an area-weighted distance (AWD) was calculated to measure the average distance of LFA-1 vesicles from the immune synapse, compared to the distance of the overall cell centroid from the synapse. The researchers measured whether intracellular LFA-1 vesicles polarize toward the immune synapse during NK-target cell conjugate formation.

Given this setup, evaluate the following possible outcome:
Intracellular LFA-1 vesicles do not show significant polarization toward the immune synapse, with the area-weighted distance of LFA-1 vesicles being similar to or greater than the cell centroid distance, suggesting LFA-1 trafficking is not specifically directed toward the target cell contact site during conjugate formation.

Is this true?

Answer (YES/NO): NO